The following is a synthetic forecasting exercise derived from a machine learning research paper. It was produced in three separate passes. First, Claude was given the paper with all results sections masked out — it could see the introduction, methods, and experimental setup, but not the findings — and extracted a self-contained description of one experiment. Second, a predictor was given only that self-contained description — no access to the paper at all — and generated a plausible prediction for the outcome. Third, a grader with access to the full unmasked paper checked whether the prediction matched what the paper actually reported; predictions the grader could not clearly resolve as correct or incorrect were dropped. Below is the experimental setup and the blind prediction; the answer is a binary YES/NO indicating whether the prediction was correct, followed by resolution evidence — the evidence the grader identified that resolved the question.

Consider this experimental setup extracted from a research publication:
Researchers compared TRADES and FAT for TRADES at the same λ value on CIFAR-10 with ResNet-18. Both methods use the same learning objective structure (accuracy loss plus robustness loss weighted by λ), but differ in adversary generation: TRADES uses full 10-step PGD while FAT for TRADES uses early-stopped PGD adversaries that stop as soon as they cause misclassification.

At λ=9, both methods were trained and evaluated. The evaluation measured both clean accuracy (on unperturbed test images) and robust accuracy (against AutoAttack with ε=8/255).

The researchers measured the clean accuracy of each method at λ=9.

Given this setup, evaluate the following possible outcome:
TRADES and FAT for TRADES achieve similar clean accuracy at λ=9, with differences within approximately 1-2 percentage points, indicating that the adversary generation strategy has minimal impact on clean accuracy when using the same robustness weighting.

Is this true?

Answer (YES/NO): NO